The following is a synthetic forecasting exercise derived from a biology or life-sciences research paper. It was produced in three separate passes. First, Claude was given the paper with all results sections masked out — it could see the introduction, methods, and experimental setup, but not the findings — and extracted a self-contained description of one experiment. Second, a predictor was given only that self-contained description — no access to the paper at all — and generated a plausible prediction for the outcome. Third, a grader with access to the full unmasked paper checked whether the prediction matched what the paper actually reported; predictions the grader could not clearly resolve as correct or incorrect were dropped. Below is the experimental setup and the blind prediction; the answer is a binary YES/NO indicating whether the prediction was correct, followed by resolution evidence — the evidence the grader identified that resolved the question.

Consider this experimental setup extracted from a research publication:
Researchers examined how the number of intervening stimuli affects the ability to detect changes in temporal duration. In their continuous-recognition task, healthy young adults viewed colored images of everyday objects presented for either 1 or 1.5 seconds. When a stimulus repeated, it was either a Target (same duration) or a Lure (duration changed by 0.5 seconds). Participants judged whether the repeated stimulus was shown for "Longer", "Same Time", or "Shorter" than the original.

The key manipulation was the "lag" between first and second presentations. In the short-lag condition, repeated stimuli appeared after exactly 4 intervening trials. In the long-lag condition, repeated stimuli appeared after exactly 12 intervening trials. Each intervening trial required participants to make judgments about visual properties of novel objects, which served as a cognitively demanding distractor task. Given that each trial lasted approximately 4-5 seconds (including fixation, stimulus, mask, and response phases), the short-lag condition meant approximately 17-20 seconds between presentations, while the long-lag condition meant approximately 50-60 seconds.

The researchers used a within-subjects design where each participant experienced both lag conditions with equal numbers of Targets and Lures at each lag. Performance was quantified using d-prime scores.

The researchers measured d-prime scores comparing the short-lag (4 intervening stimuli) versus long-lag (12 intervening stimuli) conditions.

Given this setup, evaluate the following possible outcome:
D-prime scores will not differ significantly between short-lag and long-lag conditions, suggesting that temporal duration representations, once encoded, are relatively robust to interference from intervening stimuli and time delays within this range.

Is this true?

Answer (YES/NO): YES